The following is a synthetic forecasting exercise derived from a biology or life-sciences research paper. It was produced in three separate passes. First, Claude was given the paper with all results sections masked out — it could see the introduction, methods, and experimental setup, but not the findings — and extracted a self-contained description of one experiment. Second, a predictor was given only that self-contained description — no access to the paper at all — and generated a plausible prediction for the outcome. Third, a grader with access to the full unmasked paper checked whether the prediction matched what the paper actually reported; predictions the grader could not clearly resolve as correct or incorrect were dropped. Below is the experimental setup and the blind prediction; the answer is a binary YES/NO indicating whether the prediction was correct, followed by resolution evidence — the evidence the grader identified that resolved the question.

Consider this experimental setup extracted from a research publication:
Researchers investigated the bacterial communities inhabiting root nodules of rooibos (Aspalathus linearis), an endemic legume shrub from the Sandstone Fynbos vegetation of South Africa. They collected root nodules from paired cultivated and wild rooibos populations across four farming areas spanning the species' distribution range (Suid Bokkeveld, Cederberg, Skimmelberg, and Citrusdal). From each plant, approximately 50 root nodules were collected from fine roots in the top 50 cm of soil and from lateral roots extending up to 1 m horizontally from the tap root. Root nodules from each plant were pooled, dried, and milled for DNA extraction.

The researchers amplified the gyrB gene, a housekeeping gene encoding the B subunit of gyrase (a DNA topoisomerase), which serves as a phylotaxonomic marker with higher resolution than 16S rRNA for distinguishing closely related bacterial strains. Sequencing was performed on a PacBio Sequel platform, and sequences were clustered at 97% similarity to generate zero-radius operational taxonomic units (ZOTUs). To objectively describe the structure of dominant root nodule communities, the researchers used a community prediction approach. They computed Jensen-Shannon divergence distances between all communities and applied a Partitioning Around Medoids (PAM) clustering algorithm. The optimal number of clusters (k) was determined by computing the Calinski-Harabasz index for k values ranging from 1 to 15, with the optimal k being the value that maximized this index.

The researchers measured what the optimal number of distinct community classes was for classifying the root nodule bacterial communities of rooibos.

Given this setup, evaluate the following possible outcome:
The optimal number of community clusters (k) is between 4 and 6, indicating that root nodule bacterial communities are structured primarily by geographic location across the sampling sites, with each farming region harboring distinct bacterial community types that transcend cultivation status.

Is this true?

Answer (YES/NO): NO